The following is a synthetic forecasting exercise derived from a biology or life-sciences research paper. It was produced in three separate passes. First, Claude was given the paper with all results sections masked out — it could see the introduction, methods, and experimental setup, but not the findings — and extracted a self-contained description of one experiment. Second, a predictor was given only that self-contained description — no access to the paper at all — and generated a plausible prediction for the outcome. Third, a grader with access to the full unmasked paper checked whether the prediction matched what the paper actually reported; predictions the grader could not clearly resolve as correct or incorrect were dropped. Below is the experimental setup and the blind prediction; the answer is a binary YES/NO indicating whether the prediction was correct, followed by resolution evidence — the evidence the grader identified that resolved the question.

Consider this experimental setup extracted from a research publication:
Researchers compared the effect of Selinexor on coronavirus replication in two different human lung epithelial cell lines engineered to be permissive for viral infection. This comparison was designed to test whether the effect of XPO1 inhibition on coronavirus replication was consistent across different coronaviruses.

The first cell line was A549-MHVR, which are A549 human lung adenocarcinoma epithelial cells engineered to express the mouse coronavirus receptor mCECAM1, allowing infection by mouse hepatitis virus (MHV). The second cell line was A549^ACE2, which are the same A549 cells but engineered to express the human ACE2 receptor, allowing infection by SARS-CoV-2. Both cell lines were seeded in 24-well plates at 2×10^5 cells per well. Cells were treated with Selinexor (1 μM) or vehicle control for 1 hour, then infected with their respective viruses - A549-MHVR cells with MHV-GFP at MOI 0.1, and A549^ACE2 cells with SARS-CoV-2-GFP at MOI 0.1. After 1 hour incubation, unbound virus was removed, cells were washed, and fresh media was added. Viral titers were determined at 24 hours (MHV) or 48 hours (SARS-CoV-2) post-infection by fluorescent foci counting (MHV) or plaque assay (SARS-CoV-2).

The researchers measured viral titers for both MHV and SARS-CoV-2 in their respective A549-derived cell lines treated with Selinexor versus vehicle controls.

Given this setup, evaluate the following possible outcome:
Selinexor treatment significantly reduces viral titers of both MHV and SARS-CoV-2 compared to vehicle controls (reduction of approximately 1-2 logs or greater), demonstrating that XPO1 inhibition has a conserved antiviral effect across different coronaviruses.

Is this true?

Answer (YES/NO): NO